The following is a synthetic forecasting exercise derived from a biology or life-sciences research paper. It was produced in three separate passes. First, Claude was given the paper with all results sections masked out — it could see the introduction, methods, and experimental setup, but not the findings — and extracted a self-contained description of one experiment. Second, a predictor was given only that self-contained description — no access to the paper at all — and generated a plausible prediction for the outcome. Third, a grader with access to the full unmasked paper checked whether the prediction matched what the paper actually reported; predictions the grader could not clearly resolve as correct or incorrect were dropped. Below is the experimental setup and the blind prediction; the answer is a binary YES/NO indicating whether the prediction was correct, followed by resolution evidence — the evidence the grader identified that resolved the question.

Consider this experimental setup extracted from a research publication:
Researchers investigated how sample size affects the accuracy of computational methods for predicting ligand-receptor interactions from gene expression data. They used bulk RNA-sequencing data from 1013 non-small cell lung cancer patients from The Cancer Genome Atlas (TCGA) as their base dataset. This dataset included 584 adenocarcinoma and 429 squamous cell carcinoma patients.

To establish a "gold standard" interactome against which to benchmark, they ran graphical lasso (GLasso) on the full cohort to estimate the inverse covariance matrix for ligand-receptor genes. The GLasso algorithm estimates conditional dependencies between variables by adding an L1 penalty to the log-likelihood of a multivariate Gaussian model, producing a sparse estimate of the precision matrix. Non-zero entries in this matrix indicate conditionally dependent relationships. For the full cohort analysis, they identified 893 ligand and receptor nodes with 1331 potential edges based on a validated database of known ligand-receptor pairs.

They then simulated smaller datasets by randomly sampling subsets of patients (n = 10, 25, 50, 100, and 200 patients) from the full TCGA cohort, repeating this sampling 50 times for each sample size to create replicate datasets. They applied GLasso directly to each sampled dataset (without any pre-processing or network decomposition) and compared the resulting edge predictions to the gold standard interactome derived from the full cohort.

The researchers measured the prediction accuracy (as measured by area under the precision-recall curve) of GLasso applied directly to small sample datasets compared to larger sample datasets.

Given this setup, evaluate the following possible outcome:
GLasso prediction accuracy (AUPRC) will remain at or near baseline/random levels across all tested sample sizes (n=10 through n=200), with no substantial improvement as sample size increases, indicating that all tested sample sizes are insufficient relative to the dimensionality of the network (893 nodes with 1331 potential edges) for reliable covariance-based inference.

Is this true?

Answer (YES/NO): NO